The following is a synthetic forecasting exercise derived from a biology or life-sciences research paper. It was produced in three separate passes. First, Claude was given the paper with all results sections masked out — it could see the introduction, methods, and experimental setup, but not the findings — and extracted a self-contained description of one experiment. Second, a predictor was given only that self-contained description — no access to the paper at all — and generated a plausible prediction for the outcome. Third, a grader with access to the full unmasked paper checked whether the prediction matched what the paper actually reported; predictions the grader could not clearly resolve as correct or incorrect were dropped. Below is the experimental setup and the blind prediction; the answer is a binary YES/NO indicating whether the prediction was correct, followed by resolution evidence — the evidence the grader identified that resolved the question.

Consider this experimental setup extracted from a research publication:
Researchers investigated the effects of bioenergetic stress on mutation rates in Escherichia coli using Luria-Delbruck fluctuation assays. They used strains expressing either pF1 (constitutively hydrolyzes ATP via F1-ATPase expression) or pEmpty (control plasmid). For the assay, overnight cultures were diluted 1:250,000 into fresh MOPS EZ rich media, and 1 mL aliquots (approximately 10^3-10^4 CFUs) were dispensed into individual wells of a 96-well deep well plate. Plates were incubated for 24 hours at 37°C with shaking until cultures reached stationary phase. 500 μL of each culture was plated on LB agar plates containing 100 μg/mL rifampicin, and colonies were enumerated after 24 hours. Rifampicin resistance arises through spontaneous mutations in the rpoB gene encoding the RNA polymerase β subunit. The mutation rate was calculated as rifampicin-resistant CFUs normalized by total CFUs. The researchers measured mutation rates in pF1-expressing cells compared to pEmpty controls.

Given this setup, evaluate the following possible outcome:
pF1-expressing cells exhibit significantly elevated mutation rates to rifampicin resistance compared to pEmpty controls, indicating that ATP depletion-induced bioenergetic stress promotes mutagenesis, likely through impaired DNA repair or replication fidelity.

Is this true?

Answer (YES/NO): NO